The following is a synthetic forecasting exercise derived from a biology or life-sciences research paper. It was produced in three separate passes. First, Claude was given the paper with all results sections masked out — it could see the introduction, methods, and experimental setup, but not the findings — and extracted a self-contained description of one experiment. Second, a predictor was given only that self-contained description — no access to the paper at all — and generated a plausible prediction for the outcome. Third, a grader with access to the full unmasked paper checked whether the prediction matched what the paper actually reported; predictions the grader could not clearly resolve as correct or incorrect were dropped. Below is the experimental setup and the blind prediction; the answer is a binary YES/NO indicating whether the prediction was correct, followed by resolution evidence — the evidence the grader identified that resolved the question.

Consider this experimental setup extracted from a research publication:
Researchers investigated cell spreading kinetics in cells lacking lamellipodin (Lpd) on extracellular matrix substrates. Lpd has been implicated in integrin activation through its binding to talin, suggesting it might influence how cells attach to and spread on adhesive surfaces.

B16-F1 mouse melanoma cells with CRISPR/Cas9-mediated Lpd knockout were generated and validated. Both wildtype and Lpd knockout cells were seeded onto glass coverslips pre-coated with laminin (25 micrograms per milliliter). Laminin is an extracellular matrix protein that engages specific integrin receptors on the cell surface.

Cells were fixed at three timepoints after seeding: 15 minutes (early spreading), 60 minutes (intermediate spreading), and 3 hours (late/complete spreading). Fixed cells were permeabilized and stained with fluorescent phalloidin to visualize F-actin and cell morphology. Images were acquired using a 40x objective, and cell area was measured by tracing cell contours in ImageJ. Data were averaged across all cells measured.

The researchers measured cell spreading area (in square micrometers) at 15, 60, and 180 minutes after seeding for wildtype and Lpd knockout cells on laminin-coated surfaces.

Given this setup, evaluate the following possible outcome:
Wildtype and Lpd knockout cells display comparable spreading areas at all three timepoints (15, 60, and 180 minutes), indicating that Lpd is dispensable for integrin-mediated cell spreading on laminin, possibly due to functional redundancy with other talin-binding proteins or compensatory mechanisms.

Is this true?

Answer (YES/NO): NO